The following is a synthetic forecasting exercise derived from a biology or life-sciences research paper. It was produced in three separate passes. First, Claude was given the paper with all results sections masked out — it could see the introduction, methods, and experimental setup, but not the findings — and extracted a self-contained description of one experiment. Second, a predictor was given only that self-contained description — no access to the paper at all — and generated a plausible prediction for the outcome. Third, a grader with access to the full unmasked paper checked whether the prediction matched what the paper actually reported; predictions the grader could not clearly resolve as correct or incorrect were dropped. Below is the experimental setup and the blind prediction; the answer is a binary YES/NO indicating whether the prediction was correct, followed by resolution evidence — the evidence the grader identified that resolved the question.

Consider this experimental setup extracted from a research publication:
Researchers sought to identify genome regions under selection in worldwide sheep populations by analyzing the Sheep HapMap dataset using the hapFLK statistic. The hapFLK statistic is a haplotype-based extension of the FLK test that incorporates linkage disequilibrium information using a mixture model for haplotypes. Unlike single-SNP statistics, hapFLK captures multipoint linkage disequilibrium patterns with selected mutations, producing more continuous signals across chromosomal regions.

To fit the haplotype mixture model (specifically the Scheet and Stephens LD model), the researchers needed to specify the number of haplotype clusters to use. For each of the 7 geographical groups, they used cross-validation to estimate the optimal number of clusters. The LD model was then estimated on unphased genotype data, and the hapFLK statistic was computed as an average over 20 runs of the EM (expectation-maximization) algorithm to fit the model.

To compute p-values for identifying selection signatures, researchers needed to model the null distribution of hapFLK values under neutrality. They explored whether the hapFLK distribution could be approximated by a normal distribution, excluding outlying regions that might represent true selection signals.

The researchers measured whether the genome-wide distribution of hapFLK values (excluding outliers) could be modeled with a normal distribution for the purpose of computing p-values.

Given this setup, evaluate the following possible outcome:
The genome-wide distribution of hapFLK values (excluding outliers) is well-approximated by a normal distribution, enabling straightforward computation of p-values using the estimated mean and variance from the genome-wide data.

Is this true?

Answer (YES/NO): YES